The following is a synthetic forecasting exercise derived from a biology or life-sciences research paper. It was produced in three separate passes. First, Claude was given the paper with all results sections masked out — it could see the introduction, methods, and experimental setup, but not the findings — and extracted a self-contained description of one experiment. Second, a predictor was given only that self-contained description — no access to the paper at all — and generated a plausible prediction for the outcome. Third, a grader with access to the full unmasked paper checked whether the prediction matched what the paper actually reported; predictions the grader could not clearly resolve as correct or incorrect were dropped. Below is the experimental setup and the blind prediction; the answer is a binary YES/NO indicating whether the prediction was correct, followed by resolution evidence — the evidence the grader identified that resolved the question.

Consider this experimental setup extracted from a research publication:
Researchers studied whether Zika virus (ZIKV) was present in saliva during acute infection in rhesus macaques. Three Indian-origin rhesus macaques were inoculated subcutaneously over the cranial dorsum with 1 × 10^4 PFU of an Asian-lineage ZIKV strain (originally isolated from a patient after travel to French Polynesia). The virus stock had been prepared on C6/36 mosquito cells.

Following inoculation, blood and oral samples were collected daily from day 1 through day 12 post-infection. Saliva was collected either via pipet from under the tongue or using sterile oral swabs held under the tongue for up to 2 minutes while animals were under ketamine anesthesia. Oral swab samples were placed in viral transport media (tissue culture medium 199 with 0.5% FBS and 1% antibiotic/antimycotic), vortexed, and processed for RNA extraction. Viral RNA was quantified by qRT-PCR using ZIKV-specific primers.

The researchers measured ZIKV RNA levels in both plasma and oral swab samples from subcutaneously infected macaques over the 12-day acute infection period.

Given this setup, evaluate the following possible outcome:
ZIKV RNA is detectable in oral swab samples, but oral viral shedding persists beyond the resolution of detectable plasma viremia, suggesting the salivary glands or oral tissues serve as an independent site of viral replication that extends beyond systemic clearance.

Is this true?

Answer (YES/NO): NO